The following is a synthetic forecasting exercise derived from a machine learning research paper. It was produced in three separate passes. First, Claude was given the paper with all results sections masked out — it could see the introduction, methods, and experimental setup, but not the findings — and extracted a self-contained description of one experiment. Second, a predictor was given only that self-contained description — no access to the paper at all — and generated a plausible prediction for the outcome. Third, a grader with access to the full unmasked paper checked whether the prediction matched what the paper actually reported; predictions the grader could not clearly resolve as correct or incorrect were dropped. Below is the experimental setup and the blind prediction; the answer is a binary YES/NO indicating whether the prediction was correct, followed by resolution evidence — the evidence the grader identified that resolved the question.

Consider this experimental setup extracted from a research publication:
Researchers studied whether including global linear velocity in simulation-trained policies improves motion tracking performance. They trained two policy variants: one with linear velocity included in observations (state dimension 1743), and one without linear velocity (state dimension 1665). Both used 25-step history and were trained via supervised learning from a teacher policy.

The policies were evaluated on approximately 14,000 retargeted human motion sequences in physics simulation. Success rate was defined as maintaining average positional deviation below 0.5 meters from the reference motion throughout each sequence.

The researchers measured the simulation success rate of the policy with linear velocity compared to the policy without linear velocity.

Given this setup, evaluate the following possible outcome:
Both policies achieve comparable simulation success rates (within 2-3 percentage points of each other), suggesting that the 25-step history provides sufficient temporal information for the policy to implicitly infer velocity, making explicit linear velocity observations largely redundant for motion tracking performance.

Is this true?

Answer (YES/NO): YES